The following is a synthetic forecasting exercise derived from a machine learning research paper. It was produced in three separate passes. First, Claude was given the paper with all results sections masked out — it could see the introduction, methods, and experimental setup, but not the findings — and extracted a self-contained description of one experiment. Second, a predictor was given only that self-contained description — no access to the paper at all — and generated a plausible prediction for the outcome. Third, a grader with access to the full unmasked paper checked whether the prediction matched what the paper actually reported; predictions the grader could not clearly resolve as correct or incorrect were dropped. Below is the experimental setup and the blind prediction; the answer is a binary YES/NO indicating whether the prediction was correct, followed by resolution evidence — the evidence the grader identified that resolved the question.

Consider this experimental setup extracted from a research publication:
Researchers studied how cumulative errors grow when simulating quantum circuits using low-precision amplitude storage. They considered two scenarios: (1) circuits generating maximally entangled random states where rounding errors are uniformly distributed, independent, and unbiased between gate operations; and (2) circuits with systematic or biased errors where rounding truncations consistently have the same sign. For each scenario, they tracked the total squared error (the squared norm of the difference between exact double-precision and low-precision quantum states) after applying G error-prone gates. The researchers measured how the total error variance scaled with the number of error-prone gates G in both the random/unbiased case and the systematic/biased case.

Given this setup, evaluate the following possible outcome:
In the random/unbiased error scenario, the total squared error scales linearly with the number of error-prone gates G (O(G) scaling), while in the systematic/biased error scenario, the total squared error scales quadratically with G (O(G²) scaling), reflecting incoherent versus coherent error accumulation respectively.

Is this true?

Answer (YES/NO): YES